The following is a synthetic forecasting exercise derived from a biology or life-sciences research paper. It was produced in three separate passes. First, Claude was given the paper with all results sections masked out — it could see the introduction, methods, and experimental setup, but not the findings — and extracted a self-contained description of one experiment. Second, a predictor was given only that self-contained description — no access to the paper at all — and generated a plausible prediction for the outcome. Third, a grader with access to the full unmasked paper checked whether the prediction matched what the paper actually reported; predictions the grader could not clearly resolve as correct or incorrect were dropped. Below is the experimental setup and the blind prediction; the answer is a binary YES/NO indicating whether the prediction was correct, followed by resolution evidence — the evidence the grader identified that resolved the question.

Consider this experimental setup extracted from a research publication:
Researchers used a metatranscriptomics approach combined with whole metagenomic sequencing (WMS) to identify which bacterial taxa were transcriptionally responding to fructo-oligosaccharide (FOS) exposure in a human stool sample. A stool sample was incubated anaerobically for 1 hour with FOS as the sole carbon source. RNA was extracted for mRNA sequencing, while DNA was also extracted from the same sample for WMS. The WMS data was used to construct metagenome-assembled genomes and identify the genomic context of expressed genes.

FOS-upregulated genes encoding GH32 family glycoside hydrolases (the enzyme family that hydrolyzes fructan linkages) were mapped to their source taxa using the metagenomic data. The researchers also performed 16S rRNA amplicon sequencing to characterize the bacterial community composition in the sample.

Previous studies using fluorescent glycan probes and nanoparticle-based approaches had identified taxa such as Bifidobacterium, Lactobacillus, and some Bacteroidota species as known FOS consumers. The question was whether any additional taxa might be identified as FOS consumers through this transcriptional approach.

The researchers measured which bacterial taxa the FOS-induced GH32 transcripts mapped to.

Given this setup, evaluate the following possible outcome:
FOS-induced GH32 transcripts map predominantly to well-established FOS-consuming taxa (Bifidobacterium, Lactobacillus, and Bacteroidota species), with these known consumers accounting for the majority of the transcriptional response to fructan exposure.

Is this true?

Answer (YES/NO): NO